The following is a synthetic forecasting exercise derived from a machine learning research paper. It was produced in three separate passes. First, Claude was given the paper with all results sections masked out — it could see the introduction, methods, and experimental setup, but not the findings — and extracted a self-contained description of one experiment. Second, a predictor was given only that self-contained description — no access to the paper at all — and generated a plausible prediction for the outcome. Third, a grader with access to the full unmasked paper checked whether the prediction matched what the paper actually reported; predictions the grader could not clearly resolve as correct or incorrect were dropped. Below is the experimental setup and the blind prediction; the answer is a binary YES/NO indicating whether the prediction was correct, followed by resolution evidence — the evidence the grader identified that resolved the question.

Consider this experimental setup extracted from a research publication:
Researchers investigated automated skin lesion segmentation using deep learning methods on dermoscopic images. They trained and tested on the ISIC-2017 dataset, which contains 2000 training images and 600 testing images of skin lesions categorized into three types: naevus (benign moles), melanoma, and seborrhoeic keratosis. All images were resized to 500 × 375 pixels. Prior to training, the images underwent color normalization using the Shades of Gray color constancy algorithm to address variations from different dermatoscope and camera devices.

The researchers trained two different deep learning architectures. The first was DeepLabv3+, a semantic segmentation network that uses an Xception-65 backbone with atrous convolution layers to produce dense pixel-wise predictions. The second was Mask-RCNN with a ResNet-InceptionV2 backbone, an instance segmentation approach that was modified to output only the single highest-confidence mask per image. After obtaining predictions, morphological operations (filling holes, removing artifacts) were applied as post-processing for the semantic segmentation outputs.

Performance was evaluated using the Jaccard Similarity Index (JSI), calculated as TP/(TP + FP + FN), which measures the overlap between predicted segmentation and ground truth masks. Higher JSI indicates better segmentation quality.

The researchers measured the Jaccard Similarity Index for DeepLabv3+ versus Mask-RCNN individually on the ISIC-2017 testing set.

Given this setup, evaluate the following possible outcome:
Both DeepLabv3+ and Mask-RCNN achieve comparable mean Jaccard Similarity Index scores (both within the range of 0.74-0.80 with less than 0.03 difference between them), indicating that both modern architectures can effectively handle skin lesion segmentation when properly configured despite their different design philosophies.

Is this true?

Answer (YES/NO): YES